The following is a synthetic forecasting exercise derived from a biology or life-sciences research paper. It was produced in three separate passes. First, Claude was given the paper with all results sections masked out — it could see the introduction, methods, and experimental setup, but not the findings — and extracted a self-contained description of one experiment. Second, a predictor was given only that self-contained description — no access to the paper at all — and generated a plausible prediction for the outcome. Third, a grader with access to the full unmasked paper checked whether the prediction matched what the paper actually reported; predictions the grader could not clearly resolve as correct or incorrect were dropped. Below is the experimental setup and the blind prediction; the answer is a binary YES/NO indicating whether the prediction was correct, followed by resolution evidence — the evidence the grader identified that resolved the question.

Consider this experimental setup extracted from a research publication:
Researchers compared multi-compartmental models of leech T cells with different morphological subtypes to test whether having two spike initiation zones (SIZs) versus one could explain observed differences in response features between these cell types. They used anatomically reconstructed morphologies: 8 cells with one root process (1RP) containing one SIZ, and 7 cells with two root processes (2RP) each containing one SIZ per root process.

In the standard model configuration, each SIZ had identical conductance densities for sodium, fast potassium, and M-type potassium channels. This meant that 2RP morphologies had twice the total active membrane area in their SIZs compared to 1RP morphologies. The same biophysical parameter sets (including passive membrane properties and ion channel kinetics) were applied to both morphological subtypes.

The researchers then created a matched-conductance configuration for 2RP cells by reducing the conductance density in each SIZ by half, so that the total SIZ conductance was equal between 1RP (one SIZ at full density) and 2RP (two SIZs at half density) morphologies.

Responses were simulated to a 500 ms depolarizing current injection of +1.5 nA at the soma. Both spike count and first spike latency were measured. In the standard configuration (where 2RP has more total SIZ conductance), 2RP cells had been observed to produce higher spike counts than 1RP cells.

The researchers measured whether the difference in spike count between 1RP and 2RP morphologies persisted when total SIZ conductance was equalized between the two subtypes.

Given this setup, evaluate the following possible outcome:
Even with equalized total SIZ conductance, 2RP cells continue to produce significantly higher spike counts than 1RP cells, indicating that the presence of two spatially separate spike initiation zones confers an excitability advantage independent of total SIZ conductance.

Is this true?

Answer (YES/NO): NO